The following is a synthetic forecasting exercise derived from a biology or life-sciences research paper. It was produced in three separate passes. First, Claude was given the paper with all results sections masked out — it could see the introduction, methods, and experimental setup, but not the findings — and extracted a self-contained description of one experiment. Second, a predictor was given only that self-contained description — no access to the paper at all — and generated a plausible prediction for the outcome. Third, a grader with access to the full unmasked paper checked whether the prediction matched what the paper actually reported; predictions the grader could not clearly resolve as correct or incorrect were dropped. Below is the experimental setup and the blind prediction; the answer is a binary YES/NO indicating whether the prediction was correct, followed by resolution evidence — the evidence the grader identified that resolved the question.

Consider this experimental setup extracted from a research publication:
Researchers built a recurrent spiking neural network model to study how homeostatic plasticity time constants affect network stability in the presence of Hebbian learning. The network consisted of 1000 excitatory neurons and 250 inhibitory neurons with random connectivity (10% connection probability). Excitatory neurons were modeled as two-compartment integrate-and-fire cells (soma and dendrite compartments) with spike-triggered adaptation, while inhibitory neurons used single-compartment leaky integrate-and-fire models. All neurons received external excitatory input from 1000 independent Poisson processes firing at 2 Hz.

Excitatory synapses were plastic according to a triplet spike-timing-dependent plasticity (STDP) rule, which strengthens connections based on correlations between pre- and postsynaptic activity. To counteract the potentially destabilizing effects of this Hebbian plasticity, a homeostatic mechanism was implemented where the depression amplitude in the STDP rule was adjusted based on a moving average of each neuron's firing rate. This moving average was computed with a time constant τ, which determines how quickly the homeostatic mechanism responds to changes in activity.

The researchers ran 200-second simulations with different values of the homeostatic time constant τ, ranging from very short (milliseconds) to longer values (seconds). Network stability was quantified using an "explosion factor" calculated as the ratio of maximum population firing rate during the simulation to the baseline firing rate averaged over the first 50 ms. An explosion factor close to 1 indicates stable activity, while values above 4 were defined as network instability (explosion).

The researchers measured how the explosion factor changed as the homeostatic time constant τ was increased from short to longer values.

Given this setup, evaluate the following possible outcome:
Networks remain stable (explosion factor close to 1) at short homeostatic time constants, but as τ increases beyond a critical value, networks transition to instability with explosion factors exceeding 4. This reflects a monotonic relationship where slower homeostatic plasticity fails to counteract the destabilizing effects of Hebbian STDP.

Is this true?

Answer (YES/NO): NO